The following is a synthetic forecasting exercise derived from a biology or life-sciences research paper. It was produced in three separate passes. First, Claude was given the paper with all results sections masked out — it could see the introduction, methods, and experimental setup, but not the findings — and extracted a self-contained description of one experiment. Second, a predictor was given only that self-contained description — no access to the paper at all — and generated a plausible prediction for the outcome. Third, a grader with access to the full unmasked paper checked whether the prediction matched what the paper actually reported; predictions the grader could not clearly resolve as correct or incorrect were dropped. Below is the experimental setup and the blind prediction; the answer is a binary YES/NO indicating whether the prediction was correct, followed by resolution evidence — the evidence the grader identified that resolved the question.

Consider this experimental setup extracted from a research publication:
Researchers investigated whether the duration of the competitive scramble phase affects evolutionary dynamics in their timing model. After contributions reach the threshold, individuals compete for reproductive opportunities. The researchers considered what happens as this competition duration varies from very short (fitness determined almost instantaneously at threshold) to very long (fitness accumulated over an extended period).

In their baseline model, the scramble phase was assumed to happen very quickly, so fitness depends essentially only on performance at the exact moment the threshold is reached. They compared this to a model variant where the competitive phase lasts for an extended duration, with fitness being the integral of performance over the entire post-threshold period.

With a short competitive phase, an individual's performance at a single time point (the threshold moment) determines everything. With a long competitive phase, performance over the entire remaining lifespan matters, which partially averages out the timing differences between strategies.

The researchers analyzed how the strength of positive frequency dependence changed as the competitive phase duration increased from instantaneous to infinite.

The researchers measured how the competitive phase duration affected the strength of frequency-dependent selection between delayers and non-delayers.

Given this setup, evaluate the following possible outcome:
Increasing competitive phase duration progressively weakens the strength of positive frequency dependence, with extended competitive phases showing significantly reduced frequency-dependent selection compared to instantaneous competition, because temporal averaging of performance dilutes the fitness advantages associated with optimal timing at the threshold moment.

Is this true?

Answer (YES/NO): YES